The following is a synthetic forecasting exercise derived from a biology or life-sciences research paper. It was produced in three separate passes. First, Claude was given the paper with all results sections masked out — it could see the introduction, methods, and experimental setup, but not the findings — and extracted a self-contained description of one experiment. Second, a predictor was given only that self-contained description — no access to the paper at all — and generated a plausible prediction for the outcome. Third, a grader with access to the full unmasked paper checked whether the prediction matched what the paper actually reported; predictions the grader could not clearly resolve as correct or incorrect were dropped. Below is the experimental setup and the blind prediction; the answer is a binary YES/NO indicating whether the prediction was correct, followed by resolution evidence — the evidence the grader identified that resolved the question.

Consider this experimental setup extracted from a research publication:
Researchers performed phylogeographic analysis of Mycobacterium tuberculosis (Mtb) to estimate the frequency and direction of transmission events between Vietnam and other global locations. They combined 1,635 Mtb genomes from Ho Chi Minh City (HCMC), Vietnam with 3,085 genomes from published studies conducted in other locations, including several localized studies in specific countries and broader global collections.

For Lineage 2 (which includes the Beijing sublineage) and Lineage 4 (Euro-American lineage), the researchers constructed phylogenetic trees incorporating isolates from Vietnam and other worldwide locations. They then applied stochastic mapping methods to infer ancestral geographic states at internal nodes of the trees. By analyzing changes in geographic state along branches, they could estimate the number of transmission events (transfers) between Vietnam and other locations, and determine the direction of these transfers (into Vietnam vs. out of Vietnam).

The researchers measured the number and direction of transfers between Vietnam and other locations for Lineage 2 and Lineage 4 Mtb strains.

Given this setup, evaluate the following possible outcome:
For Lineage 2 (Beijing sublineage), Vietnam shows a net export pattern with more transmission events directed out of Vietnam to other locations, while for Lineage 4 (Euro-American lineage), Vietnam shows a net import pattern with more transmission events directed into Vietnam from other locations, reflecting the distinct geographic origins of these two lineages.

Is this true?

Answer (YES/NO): NO